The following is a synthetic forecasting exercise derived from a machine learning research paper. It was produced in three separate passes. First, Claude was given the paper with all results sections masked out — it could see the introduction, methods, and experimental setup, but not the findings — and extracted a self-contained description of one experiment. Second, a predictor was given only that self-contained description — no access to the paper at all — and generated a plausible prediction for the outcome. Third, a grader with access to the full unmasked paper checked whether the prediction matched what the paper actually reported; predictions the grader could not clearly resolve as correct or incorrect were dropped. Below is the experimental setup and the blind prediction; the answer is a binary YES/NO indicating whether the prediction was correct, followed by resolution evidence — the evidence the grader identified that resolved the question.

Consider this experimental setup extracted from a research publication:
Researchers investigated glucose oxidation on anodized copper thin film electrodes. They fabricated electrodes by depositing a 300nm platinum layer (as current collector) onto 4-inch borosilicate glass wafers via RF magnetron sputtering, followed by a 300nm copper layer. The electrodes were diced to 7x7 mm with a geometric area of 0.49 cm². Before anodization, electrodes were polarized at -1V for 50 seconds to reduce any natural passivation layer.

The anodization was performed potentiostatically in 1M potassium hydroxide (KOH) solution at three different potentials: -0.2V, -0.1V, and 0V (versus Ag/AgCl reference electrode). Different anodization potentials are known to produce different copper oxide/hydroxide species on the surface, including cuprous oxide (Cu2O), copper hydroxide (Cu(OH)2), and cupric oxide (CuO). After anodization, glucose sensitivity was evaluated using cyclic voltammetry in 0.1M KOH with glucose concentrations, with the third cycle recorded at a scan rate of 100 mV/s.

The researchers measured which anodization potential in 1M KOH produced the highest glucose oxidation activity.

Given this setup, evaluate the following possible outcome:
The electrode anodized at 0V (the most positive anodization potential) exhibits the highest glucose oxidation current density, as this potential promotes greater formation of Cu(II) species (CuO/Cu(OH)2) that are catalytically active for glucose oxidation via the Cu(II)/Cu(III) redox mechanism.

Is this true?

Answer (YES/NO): NO